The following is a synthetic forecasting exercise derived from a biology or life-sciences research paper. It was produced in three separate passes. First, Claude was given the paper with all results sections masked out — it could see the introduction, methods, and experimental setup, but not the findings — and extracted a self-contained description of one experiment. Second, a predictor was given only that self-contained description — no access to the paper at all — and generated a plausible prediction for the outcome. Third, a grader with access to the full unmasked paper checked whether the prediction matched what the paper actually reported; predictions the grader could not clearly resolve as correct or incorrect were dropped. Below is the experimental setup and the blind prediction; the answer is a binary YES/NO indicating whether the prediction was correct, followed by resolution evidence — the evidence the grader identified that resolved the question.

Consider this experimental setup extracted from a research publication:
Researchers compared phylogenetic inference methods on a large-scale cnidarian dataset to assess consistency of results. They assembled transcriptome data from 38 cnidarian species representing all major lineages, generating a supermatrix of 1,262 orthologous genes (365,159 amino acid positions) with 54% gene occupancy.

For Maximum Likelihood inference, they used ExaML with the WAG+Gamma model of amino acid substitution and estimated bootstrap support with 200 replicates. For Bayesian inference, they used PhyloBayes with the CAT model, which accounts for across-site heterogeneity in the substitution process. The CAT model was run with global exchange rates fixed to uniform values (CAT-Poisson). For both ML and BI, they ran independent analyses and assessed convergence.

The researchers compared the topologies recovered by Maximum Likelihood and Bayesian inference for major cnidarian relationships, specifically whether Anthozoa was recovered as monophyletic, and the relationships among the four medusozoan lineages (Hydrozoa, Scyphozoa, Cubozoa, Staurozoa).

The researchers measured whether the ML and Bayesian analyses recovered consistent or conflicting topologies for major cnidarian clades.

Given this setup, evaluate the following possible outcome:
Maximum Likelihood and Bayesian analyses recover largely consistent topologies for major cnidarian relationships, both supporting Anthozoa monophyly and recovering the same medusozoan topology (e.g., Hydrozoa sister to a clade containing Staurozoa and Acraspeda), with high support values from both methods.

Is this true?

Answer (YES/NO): NO